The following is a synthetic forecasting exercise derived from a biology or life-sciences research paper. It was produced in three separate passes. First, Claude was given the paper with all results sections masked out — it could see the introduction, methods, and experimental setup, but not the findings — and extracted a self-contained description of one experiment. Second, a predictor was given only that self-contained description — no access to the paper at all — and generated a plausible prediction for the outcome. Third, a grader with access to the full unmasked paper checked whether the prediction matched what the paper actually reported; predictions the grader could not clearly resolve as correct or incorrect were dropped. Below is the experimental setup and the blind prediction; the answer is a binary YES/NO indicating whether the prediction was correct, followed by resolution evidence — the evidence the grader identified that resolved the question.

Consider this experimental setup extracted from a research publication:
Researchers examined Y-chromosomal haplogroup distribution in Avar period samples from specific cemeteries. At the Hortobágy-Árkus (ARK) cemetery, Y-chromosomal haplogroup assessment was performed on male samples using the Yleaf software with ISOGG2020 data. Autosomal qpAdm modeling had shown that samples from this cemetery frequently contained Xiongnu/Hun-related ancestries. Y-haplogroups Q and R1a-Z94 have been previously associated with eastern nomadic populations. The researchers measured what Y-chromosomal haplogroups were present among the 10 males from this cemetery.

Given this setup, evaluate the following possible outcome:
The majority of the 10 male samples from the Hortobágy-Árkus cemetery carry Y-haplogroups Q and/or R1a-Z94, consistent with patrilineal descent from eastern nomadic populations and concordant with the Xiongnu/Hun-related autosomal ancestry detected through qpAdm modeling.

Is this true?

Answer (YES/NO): YES